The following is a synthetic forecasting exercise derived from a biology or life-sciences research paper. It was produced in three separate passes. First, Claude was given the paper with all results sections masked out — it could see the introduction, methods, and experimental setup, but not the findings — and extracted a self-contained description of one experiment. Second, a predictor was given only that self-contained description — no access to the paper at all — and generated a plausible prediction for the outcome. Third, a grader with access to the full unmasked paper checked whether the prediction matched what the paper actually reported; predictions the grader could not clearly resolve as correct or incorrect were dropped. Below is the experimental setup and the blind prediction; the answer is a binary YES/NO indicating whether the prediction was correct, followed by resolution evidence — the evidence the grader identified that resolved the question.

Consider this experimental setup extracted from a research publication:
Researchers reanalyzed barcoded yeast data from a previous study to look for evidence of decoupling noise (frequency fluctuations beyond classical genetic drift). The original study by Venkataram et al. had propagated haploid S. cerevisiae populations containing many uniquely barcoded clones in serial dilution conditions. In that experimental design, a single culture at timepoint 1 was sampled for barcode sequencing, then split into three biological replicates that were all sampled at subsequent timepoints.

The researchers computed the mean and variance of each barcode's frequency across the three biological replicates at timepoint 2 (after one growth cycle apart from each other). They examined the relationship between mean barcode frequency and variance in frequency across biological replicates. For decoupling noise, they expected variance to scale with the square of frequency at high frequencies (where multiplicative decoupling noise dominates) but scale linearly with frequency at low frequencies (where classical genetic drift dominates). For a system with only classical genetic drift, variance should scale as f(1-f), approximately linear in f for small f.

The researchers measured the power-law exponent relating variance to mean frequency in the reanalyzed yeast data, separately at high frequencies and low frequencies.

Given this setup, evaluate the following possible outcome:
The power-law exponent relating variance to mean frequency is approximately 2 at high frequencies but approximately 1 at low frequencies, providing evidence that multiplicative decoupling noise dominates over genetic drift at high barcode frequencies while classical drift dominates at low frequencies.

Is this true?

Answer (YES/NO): YES